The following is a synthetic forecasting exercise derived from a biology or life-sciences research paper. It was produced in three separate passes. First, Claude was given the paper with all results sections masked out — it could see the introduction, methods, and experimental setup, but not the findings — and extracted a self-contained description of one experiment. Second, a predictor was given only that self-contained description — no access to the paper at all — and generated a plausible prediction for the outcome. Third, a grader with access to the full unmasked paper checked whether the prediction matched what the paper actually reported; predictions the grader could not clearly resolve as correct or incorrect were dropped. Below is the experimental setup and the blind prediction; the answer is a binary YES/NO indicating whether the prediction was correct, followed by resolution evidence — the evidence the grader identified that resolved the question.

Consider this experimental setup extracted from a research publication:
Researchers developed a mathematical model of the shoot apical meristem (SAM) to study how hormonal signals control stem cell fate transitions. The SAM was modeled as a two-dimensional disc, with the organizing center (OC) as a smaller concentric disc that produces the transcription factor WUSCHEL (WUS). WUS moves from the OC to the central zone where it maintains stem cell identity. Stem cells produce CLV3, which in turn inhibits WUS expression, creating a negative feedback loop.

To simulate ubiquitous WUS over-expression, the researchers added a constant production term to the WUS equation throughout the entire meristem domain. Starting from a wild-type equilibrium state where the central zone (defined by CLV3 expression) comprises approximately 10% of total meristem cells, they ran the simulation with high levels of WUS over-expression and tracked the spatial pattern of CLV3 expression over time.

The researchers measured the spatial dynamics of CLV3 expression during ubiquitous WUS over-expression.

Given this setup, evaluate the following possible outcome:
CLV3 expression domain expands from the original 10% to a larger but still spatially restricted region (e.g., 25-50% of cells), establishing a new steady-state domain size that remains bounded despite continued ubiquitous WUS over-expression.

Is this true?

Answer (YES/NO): NO